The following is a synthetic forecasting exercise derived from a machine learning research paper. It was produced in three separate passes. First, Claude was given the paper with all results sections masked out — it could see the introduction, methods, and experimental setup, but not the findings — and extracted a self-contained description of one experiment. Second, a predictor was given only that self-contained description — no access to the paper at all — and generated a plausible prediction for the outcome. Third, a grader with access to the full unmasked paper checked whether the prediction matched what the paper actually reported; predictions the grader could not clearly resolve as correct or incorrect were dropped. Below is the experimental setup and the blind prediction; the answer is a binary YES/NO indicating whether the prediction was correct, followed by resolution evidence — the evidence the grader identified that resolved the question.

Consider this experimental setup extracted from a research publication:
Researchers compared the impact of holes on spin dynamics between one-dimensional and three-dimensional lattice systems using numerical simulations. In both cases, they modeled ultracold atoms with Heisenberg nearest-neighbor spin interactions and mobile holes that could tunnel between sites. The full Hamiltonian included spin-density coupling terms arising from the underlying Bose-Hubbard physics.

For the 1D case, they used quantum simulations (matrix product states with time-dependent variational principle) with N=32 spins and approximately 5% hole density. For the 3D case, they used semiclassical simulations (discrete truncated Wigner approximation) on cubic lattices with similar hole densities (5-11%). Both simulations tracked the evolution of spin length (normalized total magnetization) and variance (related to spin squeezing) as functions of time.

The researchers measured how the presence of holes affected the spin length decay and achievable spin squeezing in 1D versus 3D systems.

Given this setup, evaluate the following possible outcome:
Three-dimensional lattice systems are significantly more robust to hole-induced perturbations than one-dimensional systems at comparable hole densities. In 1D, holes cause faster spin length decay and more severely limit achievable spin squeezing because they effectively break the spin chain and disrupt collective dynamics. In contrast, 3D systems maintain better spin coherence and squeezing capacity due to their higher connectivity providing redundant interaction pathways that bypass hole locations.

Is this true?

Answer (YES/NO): NO